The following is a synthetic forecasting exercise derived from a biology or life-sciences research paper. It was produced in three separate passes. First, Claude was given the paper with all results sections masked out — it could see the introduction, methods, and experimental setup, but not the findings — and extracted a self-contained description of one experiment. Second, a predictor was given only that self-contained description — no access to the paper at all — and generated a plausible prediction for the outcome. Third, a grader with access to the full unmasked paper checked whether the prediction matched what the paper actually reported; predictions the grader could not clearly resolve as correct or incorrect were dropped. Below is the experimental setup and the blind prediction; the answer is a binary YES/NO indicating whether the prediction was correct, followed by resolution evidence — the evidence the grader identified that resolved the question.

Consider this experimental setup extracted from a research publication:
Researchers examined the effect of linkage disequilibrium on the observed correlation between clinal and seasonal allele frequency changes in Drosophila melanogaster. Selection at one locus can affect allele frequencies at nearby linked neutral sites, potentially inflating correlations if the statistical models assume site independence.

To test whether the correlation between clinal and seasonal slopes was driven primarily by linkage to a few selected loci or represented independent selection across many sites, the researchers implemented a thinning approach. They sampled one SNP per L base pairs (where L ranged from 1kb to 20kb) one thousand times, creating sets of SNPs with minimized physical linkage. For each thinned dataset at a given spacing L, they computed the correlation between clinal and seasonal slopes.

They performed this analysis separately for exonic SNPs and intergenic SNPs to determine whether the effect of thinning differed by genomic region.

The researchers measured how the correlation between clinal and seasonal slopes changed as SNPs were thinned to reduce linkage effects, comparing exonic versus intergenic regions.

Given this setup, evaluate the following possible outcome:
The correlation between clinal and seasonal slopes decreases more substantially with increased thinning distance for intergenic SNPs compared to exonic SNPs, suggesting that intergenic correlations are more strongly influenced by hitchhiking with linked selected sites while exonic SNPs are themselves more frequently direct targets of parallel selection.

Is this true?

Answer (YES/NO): YES